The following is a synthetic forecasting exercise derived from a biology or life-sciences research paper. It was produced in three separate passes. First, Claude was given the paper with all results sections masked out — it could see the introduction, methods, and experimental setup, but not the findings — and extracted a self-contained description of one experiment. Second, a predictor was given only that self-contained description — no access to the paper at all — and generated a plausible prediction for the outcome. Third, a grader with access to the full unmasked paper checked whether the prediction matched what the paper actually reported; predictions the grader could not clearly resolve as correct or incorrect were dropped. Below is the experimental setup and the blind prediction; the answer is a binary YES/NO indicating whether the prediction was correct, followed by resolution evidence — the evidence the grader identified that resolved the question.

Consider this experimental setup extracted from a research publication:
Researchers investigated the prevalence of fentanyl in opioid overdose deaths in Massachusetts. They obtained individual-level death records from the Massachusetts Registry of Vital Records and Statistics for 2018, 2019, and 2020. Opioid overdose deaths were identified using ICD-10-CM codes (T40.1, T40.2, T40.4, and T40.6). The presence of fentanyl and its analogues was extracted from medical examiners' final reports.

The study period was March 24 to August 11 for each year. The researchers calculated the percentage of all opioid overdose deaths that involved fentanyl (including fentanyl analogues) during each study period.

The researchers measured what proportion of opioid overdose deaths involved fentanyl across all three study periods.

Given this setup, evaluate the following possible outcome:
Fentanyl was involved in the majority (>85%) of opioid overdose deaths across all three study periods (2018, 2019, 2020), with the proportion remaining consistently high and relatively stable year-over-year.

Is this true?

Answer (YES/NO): YES